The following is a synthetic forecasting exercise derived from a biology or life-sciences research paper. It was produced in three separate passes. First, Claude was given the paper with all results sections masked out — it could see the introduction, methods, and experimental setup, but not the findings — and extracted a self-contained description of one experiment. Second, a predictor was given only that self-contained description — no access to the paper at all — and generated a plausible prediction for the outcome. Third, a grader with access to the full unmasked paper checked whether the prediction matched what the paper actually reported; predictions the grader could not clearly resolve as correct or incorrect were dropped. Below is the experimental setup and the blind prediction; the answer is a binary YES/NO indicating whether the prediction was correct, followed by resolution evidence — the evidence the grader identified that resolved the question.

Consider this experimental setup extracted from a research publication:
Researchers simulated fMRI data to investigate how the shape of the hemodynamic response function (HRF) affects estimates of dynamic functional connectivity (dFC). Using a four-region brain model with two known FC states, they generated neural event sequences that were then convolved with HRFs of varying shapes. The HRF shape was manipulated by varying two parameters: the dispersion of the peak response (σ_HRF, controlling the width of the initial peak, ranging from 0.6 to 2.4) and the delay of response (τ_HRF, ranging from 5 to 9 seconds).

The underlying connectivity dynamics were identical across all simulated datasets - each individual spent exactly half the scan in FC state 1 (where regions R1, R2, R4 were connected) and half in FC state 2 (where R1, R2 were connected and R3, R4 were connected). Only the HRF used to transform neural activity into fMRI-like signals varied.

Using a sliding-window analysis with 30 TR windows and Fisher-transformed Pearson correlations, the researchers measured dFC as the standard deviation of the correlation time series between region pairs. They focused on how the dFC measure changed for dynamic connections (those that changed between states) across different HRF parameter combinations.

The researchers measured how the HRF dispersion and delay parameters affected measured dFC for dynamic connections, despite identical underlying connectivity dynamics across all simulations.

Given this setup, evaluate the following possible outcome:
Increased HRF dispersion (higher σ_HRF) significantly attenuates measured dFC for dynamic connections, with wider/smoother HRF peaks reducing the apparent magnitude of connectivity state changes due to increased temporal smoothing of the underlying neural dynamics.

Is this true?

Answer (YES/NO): NO